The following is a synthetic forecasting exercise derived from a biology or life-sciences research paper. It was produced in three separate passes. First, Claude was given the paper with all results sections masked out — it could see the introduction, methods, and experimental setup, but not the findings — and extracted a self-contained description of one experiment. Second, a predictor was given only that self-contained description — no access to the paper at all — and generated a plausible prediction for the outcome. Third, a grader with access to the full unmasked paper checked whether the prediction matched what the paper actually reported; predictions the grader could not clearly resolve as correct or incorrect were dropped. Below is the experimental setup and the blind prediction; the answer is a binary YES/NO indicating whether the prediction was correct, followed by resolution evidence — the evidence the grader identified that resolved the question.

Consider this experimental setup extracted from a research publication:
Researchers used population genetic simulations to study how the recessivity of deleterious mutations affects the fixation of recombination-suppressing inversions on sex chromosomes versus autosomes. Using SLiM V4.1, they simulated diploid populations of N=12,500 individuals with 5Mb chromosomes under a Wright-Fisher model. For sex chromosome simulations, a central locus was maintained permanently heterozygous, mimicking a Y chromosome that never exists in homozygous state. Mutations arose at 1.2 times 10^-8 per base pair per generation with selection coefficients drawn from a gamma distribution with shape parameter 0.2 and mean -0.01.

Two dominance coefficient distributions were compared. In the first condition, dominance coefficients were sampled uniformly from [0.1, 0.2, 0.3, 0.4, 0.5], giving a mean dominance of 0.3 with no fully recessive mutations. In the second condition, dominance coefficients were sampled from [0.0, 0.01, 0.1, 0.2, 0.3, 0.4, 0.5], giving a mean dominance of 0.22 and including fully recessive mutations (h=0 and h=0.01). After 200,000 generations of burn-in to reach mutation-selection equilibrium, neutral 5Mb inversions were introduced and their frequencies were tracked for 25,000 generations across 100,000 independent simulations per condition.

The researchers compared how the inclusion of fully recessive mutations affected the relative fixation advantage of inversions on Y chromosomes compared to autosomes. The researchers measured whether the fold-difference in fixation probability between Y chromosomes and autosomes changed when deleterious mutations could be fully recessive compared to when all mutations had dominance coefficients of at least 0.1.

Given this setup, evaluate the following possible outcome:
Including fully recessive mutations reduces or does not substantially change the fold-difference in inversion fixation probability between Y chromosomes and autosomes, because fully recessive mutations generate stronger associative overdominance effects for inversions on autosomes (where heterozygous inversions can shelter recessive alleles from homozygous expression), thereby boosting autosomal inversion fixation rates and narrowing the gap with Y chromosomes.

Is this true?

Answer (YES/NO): NO